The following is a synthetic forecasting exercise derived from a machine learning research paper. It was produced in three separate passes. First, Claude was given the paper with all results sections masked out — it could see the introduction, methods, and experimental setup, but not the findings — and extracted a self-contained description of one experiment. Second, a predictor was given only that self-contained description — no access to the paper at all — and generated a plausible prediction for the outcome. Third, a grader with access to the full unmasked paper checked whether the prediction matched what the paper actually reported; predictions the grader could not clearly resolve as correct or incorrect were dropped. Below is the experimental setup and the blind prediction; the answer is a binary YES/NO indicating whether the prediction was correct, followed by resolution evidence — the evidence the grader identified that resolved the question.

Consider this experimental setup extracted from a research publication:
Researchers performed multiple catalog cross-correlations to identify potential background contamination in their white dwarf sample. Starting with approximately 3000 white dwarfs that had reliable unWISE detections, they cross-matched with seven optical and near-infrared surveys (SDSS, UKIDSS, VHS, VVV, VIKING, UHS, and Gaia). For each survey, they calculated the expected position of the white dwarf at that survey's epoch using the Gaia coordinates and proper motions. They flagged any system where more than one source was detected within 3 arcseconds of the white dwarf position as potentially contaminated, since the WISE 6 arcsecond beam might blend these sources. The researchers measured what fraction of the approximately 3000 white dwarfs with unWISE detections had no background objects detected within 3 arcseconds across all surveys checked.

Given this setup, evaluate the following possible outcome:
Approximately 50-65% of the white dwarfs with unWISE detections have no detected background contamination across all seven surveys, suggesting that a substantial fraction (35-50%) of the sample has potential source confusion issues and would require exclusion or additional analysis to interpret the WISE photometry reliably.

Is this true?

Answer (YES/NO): NO